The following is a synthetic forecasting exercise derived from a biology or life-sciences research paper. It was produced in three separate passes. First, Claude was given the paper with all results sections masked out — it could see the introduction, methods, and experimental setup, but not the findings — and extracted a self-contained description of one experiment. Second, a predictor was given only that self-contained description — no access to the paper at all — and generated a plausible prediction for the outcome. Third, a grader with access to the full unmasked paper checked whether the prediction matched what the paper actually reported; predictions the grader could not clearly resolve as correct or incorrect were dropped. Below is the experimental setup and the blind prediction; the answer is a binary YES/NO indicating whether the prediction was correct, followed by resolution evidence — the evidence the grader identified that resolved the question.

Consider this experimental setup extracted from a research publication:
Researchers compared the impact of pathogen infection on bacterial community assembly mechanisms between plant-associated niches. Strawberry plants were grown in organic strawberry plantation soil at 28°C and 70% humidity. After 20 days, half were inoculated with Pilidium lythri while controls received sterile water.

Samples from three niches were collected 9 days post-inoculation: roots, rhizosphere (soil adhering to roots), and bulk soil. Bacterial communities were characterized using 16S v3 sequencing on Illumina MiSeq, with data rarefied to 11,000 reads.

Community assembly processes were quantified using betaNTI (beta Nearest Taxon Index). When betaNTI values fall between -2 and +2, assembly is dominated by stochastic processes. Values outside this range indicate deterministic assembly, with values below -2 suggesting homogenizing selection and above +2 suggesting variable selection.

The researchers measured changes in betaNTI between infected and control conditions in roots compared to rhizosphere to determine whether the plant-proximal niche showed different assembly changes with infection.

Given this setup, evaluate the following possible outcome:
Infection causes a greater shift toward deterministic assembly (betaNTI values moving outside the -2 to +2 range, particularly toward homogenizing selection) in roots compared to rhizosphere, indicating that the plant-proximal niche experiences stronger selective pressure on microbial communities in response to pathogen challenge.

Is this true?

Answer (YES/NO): NO